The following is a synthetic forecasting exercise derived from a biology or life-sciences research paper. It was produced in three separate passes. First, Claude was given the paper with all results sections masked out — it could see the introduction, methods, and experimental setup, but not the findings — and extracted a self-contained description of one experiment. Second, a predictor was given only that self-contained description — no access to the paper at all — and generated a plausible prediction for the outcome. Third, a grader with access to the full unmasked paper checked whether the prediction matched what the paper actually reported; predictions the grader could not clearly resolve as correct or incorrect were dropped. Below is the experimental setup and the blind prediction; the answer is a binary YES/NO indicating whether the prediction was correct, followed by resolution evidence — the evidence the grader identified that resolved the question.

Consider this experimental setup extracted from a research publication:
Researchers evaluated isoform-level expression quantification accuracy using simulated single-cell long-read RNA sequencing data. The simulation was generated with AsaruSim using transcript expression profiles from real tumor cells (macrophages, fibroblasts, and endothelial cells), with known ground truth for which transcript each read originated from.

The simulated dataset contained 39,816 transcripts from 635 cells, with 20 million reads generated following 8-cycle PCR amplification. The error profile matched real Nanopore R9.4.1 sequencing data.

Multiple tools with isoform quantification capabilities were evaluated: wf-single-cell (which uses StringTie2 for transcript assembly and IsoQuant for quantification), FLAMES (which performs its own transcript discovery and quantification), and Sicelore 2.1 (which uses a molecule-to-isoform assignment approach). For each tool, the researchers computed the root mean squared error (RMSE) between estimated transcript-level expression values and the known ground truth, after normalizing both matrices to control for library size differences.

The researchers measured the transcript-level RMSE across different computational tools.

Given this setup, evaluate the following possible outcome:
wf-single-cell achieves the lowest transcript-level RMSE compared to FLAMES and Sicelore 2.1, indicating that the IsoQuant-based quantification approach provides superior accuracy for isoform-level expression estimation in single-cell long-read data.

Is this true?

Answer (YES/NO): YES